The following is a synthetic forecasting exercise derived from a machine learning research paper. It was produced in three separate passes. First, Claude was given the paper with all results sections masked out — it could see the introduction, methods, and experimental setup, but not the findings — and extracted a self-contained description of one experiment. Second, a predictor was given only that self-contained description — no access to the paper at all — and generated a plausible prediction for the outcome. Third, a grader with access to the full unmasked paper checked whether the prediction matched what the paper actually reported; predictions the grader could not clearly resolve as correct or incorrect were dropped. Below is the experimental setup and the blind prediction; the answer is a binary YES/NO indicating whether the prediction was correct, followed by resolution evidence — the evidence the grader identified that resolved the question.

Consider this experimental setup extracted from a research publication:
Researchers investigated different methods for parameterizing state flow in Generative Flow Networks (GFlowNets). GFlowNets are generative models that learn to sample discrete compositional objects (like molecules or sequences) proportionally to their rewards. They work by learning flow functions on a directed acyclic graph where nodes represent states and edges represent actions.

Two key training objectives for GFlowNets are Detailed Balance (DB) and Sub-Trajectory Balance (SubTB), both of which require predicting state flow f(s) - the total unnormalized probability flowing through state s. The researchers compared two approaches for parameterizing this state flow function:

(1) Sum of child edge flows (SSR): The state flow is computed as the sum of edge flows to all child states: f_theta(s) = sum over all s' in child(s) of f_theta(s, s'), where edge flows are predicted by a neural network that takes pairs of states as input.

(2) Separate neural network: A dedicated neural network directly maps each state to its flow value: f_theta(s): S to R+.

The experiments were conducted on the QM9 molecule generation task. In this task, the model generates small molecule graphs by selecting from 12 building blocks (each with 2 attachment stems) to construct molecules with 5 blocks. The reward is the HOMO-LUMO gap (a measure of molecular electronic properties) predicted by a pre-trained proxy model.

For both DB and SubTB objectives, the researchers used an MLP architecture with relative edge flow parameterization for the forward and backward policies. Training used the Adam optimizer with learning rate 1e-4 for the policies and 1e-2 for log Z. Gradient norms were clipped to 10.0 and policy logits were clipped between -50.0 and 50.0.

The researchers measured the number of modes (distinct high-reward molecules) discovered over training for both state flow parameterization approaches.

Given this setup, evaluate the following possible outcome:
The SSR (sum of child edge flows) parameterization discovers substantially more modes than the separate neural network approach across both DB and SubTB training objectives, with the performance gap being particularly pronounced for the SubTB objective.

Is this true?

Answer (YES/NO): NO